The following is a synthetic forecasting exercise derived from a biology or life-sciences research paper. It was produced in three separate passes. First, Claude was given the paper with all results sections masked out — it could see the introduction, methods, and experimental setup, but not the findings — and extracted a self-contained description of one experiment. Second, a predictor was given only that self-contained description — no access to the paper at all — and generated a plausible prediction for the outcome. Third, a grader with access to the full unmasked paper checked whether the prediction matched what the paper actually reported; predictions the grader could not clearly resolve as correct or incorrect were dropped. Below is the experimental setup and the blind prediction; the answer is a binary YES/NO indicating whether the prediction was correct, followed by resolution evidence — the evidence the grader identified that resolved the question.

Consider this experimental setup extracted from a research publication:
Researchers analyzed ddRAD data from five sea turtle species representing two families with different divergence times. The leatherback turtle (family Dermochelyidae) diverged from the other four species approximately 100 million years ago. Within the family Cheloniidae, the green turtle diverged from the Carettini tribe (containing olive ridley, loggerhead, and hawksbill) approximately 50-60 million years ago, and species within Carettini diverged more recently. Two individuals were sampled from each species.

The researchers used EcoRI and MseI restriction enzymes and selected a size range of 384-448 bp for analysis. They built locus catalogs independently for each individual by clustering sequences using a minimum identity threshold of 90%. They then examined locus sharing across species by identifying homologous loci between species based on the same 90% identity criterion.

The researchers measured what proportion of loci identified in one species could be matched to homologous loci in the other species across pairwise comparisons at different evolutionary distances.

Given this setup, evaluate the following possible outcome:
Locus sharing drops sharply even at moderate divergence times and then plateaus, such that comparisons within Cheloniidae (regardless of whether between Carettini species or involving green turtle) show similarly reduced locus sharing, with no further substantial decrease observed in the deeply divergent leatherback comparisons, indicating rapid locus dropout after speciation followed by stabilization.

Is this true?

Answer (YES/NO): NO